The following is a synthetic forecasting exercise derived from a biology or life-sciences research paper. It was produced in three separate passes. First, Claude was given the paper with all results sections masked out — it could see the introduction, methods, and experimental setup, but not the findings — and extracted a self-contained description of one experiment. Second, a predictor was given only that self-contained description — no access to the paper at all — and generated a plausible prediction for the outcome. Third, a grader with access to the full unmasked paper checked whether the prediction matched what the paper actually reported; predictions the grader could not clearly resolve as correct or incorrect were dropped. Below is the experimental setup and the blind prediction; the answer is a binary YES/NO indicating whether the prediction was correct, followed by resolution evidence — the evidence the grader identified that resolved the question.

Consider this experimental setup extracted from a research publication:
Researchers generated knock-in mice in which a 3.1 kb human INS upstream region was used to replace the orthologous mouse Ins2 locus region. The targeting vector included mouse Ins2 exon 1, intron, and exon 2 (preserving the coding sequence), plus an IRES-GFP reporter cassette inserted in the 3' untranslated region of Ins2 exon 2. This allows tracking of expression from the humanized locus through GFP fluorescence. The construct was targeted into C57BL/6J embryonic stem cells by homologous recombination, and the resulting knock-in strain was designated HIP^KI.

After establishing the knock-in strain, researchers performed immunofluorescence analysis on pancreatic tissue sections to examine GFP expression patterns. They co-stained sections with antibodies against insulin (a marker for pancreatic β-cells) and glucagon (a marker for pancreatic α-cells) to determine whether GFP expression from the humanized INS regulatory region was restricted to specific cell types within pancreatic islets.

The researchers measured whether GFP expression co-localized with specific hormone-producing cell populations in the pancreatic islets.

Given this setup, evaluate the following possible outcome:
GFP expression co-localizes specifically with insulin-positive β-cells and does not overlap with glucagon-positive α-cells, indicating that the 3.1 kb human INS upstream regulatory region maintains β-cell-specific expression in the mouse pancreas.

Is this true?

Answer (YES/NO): YES